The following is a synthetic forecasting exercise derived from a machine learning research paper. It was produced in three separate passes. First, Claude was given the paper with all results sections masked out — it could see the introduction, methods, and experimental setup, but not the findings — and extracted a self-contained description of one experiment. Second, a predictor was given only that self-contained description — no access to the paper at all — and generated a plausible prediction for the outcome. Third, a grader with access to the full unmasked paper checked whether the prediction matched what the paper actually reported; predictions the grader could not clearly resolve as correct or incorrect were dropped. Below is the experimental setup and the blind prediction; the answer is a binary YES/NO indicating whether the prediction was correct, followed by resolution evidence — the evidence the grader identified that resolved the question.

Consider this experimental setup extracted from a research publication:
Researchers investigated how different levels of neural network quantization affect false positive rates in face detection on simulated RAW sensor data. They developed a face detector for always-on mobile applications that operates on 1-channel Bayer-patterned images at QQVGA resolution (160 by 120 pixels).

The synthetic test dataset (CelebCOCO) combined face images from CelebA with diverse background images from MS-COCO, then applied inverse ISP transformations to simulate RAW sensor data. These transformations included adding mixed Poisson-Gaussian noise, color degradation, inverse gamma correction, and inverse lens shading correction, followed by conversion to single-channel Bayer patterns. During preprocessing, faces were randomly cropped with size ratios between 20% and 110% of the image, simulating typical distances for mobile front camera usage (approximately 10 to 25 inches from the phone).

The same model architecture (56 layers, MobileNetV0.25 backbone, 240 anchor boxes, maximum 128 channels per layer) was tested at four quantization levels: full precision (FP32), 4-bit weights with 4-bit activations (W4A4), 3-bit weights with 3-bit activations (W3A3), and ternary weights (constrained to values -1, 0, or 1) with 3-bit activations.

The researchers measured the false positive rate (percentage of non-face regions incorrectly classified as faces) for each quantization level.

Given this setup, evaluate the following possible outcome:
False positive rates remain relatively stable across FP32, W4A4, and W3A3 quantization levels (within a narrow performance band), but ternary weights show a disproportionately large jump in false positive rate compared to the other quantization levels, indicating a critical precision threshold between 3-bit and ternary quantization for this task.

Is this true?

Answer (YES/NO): NO